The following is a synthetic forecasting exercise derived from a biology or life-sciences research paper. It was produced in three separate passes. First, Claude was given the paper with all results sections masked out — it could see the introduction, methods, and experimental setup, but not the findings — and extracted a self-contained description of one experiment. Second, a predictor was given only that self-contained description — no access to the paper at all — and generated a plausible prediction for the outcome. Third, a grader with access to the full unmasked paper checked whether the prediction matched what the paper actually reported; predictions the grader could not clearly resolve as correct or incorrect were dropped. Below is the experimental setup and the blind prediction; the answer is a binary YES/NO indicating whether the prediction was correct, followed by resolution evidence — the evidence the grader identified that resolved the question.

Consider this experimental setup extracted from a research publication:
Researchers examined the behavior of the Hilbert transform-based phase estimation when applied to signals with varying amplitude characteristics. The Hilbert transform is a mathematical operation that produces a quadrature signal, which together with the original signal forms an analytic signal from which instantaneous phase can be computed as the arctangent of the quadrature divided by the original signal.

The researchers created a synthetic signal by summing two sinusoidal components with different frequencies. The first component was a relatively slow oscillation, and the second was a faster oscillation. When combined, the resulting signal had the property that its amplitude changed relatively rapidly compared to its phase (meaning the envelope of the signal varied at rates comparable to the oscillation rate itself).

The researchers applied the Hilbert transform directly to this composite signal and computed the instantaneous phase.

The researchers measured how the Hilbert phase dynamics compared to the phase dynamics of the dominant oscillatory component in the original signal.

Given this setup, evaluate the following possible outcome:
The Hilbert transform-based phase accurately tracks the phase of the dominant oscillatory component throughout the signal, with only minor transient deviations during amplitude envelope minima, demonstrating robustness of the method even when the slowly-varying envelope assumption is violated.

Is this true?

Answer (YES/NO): NO